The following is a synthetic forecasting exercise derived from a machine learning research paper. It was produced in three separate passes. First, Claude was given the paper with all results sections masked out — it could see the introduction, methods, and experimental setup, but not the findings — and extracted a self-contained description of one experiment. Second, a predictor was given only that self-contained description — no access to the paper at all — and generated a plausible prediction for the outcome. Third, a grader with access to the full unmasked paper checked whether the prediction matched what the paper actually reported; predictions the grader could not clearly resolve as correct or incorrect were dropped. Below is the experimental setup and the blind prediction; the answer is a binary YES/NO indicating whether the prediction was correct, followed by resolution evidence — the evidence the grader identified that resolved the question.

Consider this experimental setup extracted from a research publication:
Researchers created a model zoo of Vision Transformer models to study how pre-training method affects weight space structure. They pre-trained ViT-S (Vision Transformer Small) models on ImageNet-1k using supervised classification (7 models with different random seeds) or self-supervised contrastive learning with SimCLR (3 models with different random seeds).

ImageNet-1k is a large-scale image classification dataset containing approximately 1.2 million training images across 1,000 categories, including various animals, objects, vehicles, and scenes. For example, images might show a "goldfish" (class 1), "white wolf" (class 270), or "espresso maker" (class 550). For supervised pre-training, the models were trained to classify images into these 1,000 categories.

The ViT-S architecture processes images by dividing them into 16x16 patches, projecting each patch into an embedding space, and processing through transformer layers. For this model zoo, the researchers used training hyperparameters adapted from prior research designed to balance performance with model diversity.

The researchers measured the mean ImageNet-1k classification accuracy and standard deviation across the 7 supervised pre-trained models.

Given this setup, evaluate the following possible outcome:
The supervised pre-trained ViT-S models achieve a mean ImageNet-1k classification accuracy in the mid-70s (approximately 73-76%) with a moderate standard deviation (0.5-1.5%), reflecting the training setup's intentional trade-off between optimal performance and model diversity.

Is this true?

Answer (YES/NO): NO